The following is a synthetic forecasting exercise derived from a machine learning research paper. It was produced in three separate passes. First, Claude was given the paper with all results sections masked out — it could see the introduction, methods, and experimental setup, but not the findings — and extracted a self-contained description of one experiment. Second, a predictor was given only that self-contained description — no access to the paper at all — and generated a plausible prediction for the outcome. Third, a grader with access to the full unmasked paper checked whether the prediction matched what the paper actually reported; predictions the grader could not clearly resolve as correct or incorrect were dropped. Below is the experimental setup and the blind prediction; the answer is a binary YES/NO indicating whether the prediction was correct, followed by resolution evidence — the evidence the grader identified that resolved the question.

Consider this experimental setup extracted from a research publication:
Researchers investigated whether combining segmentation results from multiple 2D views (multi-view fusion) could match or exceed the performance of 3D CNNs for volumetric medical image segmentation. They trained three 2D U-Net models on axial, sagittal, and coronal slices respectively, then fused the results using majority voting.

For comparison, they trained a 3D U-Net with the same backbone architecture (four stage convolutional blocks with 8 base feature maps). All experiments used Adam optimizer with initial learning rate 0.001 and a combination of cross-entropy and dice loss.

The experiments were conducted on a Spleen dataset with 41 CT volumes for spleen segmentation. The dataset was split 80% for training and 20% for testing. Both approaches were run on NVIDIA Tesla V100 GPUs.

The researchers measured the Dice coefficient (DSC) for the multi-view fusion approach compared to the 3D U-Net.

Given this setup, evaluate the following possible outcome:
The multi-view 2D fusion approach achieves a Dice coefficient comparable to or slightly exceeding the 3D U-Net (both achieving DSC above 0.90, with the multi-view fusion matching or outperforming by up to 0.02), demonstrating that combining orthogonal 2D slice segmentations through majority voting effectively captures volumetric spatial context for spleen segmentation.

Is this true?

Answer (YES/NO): NO